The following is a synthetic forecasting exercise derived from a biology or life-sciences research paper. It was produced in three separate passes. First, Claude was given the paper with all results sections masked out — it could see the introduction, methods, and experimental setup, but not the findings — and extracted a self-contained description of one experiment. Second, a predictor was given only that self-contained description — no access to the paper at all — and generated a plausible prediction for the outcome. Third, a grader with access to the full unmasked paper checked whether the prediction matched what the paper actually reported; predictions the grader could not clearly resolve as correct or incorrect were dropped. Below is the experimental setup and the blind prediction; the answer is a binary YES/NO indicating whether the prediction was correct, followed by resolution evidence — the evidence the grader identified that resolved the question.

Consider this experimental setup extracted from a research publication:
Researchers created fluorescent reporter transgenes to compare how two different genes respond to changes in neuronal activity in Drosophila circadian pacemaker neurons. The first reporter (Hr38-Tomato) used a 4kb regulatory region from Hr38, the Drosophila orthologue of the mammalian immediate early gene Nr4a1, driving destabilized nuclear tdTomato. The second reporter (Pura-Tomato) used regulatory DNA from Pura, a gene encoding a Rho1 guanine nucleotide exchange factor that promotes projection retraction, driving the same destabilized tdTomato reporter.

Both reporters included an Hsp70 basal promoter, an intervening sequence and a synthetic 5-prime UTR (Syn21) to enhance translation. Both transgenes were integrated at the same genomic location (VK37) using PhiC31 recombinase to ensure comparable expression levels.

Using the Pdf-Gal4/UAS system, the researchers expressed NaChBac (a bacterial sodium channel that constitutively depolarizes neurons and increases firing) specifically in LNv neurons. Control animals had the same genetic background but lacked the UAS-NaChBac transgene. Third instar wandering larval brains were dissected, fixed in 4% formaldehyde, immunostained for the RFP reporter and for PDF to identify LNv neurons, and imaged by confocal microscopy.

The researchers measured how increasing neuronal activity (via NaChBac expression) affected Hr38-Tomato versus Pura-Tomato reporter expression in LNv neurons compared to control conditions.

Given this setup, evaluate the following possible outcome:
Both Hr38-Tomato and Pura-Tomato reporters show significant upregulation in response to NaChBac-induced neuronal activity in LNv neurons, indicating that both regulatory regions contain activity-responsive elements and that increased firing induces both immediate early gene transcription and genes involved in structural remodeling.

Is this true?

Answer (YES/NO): NO